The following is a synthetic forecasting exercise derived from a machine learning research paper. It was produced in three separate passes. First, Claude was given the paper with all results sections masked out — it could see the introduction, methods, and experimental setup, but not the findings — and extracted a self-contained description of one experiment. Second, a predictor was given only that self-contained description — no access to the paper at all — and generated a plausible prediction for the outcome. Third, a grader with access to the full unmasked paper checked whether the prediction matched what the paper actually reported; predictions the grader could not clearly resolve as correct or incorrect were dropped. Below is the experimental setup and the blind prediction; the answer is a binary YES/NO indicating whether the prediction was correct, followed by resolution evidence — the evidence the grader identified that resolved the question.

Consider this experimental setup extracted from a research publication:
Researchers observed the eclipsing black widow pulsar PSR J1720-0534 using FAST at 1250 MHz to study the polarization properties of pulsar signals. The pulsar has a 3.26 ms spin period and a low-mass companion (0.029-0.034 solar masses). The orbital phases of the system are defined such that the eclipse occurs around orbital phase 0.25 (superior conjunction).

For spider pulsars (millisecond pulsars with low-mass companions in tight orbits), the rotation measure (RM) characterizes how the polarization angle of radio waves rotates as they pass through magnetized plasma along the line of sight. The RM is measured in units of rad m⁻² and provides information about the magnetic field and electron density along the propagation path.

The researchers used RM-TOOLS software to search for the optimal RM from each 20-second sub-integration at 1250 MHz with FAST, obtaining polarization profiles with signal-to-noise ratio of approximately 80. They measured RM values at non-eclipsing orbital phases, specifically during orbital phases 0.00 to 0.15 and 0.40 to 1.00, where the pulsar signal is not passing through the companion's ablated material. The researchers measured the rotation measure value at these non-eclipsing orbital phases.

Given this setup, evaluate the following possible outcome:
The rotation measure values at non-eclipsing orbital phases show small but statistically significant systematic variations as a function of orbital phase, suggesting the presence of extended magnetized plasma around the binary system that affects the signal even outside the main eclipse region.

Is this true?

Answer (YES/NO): NO